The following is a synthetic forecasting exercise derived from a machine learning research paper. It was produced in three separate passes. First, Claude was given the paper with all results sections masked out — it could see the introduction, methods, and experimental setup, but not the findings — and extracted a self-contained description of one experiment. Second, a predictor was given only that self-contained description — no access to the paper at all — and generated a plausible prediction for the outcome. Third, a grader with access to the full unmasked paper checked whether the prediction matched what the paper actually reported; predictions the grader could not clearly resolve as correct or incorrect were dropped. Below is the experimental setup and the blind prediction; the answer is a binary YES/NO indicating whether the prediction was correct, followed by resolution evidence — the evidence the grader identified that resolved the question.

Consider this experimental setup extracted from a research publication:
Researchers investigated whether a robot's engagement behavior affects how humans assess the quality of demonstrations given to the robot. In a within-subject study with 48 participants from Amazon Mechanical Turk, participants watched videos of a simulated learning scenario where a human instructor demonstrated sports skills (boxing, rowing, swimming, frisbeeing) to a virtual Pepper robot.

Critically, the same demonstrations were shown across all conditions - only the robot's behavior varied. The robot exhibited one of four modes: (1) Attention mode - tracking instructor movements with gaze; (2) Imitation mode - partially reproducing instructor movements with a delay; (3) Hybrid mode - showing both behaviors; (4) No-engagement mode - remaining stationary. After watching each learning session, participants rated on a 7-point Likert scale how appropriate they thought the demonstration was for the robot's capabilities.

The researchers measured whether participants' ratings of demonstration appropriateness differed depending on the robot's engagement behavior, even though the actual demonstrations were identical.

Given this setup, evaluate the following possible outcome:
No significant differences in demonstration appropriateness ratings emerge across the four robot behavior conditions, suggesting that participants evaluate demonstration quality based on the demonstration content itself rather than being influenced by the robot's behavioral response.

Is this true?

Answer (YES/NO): NO